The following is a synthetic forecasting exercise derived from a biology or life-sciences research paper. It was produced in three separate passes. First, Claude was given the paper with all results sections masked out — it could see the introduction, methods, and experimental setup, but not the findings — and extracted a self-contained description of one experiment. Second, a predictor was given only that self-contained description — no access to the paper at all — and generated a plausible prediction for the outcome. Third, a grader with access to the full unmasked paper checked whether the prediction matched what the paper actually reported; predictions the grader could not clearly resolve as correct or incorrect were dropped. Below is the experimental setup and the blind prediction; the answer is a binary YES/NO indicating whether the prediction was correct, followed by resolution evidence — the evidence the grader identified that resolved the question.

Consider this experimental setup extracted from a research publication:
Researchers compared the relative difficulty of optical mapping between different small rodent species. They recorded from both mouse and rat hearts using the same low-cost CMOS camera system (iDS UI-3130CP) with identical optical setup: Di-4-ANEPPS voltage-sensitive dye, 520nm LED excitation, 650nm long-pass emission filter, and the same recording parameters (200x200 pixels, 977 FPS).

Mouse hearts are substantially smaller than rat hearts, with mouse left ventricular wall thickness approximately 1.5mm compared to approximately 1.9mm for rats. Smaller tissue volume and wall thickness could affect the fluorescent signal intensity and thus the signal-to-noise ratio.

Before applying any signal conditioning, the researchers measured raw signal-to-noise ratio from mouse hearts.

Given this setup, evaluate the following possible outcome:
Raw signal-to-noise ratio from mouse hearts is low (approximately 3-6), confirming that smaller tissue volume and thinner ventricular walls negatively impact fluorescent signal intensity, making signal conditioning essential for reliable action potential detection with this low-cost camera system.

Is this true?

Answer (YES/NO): NO